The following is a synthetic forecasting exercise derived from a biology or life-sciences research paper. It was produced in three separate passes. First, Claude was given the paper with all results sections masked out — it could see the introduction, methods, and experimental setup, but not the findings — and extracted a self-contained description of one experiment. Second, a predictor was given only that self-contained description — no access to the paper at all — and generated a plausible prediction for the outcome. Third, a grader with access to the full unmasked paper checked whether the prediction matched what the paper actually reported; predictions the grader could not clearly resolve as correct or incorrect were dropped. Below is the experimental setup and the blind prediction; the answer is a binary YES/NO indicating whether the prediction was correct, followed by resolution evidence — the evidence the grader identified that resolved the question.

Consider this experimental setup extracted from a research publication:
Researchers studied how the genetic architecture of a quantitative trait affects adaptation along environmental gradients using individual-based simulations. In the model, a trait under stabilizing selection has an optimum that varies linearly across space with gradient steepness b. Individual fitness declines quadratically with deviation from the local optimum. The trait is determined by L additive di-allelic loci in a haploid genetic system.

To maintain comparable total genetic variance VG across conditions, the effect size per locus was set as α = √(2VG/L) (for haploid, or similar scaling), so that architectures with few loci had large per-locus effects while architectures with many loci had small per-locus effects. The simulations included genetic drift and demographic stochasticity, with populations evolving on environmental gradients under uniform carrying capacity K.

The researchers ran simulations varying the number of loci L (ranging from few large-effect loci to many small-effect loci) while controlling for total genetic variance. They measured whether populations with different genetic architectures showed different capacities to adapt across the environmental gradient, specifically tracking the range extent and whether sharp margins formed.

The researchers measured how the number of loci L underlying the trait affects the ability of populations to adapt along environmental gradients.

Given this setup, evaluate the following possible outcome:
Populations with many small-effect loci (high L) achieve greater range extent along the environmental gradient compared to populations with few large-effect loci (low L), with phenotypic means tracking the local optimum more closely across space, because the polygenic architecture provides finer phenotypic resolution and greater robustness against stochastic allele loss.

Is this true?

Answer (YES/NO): NO